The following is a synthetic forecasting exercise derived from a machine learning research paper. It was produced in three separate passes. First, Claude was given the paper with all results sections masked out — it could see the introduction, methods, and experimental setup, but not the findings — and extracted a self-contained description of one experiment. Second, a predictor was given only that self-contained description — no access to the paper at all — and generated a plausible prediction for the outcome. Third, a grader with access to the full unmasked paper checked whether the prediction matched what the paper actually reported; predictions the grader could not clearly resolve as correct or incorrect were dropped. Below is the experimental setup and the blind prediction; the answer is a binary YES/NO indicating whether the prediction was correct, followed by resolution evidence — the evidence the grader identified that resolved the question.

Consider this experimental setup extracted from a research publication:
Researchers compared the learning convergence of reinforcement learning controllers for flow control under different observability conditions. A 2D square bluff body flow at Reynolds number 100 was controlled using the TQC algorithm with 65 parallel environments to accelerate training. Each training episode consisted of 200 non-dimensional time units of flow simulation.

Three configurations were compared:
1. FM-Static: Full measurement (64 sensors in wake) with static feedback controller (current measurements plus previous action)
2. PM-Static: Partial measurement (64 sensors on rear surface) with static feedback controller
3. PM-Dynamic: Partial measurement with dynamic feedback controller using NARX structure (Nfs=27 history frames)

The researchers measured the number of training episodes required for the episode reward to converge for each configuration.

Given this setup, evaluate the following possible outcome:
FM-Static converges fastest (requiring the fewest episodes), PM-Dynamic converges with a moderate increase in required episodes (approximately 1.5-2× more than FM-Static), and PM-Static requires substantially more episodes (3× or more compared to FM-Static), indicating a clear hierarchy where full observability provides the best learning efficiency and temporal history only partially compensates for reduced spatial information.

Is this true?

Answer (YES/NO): NO